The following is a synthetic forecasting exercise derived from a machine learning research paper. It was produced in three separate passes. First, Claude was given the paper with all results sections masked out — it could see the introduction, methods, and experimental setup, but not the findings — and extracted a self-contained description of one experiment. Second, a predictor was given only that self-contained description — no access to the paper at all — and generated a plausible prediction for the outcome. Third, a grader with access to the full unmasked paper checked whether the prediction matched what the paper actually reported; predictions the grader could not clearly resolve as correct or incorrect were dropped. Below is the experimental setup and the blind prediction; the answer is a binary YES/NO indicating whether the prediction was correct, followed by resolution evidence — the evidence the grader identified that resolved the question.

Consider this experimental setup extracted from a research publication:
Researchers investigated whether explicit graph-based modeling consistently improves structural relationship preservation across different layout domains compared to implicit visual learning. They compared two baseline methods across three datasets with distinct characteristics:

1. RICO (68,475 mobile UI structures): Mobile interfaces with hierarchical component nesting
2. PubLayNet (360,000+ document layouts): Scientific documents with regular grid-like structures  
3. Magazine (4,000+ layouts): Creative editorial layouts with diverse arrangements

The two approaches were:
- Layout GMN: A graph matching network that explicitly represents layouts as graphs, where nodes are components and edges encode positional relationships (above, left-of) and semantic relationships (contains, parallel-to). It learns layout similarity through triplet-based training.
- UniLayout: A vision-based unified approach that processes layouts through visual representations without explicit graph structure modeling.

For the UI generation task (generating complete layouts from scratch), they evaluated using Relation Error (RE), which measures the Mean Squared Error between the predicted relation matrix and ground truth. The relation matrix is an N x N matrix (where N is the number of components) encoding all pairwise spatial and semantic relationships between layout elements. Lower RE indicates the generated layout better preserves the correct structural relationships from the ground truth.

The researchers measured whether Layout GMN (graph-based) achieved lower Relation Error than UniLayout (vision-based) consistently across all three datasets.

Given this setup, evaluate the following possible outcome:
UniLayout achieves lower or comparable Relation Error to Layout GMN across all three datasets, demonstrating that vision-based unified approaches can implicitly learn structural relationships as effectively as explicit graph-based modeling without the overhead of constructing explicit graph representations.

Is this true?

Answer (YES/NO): NO